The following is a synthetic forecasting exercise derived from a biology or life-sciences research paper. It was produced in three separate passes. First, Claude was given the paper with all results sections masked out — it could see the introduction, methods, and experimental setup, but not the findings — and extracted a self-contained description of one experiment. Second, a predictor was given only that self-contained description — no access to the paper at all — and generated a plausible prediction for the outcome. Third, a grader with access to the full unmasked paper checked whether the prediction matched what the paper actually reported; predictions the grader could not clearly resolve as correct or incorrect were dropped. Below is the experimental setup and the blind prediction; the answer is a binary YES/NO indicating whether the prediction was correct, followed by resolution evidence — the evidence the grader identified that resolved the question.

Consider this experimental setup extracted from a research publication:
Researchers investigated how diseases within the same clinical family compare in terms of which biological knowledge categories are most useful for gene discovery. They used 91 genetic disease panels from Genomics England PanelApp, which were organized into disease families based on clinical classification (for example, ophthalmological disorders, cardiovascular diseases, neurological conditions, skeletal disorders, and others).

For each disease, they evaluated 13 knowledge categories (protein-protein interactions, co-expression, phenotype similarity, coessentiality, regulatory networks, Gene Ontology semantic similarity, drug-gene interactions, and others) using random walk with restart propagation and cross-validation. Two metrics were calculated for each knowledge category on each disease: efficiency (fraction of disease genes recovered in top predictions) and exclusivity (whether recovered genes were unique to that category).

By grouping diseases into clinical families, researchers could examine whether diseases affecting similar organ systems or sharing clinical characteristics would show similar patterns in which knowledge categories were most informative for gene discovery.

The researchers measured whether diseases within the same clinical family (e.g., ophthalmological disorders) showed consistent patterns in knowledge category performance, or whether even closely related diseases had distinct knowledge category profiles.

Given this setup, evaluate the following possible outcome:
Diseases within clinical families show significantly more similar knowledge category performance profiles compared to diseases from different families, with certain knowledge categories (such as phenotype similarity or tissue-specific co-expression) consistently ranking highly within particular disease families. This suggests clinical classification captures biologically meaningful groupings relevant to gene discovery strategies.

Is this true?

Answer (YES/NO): NO